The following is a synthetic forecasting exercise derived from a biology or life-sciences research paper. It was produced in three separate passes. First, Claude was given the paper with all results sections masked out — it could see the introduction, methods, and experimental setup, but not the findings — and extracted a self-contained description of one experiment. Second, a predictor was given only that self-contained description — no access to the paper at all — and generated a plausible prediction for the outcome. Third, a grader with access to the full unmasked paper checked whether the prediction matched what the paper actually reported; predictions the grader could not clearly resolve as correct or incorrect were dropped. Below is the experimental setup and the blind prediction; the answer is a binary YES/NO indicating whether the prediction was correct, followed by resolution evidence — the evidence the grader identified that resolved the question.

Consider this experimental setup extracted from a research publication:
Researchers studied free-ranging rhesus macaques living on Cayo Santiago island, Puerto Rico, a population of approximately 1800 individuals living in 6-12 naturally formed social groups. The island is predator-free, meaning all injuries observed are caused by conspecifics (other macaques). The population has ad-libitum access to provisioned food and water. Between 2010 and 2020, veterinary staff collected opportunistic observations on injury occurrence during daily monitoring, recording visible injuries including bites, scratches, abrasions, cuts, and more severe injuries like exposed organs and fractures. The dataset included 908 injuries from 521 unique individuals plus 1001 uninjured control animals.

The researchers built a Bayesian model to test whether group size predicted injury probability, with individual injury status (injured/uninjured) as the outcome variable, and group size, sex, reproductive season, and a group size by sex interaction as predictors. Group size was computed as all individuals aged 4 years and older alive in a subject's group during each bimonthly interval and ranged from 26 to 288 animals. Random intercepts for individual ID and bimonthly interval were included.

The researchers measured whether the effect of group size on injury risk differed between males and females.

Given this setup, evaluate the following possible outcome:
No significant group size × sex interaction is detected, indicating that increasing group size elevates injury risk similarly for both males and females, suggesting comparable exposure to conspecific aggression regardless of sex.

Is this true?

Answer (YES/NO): NO